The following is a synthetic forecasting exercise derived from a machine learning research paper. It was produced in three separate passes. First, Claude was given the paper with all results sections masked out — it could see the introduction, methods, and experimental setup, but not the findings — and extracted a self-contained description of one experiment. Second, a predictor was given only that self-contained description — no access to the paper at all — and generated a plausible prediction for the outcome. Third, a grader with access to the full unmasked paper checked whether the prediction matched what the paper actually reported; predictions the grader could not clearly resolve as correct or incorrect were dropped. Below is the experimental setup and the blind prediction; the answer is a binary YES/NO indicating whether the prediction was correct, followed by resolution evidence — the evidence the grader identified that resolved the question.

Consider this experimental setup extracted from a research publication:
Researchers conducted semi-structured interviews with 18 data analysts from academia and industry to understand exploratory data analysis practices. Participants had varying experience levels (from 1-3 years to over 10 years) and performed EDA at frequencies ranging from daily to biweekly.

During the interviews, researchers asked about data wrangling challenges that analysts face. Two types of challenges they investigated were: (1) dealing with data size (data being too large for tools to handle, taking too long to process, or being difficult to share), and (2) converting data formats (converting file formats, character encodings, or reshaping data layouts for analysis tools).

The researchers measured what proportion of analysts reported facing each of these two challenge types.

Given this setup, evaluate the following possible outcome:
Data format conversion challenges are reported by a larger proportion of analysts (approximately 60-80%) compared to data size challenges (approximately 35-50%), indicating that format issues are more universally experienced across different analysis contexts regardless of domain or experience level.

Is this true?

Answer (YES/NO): NO